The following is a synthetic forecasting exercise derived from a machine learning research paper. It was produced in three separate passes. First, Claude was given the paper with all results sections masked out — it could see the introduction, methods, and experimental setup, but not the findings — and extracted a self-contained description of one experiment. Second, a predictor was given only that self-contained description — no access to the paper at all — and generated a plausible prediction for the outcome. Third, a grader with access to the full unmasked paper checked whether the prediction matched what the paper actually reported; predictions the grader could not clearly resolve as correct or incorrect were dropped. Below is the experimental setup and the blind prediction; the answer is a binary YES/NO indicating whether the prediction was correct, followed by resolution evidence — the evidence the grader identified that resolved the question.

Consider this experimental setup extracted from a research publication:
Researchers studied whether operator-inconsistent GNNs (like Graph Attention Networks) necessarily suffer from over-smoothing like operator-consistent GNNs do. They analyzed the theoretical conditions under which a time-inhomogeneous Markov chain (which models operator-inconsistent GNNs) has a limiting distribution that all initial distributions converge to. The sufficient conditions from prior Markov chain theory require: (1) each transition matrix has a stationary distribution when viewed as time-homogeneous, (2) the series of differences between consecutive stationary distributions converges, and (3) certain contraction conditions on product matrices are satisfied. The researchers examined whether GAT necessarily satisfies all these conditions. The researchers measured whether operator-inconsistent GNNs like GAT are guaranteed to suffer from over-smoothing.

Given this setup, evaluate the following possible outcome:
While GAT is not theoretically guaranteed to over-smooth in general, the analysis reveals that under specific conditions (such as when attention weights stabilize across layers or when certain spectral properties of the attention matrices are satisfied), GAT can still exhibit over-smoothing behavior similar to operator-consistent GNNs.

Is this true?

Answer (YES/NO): NO